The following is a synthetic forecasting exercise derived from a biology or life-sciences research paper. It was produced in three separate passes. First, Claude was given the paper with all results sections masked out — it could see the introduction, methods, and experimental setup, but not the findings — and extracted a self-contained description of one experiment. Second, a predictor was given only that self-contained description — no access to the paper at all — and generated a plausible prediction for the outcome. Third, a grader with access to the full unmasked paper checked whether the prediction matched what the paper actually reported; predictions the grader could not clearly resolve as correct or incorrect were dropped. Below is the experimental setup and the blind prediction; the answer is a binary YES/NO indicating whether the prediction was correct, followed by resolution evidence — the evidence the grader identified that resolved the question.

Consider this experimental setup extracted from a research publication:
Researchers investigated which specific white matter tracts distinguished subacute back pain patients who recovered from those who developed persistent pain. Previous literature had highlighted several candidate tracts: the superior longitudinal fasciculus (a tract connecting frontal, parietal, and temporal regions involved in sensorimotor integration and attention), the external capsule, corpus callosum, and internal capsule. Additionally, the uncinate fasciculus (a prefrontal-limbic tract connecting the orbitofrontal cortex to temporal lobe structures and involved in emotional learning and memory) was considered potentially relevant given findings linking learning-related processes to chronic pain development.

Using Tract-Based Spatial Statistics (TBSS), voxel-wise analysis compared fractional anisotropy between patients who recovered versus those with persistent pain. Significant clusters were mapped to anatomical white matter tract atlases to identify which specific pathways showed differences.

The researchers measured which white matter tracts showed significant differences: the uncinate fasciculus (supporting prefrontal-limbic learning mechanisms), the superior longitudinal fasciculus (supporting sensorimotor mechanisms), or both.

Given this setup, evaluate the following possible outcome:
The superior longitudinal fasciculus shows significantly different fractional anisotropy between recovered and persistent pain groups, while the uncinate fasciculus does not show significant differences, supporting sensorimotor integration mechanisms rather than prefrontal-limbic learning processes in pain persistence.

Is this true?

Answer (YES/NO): YES